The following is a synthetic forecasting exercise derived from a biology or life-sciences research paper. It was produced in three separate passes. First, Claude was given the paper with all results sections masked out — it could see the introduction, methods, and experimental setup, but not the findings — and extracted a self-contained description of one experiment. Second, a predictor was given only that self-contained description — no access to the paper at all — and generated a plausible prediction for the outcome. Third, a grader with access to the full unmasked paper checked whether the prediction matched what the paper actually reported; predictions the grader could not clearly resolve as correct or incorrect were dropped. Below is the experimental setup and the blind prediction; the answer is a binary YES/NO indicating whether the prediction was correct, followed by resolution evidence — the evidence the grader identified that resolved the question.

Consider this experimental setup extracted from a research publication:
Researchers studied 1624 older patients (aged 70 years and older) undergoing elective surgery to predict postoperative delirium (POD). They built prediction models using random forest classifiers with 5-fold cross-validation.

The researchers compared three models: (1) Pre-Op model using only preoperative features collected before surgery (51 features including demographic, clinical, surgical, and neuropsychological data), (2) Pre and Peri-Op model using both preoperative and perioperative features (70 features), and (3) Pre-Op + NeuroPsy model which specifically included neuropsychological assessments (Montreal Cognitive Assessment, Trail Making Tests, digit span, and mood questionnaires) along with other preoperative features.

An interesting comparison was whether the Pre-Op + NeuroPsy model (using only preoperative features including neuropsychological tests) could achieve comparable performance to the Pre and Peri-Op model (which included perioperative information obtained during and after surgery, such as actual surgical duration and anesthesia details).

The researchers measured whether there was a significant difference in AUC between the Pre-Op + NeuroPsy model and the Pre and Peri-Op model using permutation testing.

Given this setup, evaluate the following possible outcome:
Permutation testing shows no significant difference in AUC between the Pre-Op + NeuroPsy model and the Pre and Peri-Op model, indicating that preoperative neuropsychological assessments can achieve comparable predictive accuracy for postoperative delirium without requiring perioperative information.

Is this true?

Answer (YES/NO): YES